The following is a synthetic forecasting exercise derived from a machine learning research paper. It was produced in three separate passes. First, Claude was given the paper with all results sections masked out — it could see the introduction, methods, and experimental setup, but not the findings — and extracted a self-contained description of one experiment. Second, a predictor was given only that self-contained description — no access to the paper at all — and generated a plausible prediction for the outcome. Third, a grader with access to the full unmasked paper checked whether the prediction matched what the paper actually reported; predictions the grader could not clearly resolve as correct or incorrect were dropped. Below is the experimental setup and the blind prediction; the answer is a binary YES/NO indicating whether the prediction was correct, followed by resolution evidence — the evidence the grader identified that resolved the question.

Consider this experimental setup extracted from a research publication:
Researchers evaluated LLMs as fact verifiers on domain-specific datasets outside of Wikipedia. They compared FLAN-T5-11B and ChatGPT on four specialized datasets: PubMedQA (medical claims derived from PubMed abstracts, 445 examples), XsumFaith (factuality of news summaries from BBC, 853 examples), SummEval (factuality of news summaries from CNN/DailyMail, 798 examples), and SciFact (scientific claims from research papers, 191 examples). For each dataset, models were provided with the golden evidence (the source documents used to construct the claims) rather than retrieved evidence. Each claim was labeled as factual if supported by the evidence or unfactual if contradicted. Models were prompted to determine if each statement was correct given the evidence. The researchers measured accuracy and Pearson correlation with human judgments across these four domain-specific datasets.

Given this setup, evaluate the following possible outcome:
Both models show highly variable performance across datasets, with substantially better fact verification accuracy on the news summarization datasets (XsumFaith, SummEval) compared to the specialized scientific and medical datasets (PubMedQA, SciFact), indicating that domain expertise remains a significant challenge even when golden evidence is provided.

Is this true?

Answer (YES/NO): NO